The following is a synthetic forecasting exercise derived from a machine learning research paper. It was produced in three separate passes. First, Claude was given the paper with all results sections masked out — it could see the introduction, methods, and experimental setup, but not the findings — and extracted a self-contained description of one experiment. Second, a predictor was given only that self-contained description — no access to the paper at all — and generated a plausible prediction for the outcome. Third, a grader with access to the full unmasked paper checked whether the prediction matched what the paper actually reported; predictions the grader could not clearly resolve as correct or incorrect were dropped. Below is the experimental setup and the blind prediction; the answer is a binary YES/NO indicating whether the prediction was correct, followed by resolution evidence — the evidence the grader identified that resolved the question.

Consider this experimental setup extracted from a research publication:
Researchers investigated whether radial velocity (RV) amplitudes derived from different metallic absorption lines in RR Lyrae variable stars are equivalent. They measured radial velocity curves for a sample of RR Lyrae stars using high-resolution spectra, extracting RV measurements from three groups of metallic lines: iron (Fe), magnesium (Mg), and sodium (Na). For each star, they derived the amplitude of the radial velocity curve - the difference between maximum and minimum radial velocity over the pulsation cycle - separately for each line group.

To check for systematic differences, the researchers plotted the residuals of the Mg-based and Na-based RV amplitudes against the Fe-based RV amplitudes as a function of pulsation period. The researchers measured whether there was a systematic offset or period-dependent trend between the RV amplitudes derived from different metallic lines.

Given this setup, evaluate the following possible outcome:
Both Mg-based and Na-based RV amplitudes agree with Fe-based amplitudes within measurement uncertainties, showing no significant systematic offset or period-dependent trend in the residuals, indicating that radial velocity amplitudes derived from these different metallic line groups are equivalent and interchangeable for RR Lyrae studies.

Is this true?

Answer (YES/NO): YES